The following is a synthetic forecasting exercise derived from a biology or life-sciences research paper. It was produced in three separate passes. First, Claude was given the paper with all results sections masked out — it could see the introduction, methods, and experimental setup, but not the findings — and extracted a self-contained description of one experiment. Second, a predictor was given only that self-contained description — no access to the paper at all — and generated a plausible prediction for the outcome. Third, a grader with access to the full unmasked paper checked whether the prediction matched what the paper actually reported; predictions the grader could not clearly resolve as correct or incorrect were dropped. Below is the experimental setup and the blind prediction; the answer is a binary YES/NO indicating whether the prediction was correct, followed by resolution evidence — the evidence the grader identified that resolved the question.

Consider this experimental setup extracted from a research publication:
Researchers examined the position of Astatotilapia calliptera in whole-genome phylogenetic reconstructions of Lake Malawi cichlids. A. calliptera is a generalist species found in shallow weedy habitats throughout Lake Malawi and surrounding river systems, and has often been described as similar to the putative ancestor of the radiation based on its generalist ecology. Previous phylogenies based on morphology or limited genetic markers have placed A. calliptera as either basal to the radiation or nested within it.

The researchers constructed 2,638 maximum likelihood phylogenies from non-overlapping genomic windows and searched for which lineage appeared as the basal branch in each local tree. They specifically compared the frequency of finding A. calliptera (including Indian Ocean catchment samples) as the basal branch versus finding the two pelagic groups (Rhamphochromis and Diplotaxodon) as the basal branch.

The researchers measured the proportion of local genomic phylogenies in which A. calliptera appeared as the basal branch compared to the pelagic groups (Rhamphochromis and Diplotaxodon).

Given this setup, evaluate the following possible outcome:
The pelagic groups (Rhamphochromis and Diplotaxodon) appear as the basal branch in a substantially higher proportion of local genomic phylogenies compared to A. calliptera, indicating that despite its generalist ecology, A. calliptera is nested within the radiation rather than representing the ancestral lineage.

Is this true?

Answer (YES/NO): YES